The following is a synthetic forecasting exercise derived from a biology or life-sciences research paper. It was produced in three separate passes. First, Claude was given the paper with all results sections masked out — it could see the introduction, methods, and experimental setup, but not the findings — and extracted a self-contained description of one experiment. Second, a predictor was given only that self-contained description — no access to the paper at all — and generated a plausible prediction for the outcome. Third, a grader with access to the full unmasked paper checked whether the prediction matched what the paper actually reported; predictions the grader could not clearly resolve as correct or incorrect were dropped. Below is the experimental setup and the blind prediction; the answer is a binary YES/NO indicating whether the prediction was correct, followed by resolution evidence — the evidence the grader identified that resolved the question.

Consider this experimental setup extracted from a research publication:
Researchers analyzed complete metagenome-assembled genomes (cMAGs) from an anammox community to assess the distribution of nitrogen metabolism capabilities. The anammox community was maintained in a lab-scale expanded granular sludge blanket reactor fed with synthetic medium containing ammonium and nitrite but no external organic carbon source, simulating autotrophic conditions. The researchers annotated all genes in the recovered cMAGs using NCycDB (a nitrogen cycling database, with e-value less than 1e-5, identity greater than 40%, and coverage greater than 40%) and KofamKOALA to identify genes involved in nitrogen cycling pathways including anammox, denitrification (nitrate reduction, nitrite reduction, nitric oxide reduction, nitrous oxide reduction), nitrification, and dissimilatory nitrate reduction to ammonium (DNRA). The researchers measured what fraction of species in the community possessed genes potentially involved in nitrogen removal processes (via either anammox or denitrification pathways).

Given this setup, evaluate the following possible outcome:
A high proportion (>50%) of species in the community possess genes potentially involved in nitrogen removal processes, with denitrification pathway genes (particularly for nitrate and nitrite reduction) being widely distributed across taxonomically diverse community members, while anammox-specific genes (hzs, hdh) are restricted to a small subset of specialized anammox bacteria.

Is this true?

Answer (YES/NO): YES